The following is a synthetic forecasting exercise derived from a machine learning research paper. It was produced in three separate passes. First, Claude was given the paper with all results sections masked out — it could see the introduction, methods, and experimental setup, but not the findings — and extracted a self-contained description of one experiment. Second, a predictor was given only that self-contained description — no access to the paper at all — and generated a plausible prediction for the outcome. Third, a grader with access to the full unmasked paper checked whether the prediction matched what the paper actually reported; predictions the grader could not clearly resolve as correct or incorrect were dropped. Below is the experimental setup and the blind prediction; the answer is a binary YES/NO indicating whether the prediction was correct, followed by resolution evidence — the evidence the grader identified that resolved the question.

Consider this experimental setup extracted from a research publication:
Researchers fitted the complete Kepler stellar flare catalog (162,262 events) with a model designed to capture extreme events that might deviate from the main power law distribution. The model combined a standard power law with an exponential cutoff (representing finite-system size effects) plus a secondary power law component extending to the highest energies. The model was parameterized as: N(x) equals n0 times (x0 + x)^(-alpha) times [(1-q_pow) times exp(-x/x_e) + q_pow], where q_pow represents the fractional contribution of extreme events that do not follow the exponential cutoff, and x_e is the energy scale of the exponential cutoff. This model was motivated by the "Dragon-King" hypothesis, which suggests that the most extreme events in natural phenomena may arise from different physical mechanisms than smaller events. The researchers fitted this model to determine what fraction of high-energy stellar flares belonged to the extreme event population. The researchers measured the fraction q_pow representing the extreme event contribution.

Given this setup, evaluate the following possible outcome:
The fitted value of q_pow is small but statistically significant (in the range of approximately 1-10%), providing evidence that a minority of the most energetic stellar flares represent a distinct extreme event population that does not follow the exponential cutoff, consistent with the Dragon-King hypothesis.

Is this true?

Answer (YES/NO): YES